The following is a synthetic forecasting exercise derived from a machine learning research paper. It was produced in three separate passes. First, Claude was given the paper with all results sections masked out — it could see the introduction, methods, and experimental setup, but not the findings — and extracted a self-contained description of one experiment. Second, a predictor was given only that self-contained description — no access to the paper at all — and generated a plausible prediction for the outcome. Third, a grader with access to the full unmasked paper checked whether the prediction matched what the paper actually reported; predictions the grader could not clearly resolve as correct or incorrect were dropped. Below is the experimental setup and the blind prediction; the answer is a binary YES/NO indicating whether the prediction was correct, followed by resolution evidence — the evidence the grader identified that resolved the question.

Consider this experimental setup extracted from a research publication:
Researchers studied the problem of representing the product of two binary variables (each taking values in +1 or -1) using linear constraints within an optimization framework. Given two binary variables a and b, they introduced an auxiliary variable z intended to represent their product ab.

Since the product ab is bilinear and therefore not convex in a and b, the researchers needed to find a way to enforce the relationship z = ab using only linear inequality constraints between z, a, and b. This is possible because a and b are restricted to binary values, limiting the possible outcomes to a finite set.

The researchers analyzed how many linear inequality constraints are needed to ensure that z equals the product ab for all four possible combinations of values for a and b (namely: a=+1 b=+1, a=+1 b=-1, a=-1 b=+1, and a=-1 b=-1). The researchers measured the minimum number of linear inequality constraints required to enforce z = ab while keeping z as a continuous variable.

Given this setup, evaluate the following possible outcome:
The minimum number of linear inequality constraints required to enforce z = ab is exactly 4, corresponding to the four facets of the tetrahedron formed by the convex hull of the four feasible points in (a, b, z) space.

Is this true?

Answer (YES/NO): YES